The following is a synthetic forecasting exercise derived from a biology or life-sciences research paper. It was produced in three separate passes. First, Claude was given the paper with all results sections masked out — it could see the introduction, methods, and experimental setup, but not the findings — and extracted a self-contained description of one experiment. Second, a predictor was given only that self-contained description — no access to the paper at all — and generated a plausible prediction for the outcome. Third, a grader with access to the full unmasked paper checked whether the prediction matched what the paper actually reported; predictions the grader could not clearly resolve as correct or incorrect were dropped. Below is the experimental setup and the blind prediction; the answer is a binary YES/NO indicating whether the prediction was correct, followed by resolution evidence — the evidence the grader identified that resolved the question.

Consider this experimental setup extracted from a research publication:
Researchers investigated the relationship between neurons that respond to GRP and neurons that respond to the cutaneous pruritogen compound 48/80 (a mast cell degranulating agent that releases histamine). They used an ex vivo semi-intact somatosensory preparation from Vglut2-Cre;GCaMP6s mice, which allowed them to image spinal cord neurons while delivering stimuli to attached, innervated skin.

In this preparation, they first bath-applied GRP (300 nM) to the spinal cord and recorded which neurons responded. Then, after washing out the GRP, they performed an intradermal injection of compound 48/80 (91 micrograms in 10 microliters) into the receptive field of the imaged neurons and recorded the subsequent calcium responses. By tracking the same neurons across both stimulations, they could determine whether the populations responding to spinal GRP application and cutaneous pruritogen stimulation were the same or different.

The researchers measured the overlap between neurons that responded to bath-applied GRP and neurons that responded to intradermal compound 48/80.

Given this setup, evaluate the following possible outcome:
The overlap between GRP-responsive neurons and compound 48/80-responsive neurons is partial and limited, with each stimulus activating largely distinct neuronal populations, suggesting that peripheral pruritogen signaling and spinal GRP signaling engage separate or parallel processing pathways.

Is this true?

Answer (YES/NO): NO